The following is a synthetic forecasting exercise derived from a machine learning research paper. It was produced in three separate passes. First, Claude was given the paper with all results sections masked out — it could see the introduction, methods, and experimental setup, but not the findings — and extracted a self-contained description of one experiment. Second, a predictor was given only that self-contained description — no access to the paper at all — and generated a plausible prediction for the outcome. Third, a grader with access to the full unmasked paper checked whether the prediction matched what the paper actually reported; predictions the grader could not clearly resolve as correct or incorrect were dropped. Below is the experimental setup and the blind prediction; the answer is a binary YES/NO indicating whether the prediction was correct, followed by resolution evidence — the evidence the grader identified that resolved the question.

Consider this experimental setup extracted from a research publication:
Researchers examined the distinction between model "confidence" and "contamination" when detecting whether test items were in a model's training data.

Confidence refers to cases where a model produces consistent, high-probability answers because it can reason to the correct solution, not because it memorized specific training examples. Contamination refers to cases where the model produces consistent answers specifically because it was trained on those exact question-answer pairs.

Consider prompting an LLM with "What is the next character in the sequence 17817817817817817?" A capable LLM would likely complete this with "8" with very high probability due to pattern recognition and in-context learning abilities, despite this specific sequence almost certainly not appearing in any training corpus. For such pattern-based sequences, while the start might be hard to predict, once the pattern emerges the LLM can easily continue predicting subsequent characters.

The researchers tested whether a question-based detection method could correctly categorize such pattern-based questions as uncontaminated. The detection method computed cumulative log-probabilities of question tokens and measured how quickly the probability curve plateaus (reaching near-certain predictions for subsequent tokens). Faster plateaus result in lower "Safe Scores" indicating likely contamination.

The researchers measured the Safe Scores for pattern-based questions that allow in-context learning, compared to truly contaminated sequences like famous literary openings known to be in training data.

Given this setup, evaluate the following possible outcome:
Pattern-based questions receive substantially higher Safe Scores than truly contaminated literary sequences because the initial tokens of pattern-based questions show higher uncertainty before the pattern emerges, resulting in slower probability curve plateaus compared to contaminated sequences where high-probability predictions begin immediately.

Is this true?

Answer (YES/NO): YES